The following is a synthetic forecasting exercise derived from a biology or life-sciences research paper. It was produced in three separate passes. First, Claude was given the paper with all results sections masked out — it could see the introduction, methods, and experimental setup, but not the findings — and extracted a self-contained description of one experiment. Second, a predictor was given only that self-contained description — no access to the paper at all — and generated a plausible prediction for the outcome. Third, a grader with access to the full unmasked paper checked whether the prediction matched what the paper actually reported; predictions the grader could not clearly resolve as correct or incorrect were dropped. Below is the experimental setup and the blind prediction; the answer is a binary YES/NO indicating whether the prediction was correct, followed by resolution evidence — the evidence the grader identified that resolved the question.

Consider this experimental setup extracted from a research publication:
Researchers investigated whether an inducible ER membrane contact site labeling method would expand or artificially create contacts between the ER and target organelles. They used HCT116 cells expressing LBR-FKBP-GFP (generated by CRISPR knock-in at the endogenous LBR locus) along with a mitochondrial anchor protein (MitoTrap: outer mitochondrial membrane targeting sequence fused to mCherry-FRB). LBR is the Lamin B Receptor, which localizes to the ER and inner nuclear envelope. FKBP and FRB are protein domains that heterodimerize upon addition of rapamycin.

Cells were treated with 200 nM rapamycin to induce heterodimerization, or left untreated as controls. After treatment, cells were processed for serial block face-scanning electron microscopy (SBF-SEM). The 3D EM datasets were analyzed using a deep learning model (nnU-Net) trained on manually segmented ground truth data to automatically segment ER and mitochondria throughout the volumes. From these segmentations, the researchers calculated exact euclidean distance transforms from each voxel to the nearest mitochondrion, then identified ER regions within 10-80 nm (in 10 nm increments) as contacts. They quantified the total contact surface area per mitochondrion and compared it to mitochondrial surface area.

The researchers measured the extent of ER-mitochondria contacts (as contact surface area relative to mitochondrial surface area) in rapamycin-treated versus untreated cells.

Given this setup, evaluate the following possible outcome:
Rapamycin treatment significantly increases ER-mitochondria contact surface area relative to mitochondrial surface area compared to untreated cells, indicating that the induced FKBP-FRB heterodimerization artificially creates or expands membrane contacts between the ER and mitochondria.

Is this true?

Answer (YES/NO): NO